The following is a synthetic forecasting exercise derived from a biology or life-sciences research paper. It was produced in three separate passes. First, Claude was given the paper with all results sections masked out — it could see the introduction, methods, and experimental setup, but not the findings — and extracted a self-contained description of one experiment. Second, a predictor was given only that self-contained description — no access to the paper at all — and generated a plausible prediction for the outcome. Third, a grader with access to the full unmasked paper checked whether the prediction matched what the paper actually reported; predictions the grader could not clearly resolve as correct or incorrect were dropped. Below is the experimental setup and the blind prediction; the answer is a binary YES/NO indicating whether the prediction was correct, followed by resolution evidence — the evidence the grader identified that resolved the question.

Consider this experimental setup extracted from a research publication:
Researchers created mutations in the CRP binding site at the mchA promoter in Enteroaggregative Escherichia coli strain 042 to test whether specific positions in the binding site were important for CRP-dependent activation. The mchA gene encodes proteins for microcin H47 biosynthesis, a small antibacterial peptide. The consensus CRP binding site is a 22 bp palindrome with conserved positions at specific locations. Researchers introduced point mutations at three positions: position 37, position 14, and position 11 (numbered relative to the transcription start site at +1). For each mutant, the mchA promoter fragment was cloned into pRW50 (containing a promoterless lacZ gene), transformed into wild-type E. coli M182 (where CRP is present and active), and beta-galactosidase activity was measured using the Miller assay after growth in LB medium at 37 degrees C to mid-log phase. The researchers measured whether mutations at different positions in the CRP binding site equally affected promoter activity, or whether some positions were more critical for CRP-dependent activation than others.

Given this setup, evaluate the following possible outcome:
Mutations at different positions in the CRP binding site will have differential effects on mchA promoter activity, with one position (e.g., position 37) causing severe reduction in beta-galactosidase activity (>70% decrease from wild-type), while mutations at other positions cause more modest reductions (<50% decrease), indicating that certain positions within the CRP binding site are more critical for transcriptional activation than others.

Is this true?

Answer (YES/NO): NO